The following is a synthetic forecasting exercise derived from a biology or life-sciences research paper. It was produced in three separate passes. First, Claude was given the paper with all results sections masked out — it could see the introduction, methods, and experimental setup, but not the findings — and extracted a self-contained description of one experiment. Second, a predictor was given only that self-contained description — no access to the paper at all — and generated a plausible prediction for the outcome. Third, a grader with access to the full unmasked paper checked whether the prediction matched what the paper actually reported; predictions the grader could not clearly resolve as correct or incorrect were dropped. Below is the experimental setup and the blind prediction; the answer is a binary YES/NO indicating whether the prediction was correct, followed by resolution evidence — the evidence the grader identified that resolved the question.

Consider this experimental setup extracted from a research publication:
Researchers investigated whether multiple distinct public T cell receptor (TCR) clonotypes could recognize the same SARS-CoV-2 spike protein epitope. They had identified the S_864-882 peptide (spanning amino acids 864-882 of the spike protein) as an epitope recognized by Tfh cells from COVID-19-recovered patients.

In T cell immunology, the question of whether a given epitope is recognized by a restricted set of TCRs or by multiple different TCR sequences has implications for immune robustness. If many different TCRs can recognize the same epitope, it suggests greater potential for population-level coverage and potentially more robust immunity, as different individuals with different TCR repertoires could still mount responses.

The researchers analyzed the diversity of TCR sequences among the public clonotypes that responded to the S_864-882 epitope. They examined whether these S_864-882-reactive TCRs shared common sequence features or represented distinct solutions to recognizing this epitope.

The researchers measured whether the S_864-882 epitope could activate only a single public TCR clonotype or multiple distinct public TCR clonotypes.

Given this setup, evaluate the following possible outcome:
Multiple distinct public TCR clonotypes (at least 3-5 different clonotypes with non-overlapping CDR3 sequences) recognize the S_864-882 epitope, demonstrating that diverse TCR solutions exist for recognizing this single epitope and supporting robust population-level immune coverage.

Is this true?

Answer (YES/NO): YES